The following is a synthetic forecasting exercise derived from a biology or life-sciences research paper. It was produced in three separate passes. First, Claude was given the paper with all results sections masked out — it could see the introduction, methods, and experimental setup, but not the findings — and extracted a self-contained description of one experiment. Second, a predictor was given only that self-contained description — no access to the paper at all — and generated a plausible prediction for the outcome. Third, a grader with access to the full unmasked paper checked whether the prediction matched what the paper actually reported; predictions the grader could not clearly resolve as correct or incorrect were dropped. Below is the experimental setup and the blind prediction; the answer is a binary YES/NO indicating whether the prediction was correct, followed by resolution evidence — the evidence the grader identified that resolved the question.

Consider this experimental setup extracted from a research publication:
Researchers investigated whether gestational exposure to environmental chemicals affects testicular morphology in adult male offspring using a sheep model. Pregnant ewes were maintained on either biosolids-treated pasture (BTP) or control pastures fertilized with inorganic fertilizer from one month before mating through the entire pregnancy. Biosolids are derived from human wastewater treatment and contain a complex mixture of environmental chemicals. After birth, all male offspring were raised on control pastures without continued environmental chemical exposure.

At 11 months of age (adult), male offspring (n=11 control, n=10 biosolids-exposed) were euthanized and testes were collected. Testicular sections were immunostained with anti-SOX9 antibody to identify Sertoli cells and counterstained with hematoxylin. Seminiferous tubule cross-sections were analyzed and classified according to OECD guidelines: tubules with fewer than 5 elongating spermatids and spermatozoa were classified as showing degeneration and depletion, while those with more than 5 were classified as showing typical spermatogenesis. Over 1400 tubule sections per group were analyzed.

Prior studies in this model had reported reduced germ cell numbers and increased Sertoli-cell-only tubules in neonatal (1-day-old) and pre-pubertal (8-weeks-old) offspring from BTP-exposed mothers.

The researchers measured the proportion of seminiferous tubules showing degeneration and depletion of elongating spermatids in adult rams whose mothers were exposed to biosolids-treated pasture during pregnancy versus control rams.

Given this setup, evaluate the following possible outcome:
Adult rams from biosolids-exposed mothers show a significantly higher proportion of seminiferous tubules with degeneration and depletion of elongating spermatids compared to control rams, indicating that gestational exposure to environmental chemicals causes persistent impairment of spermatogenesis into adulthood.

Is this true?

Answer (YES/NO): YES